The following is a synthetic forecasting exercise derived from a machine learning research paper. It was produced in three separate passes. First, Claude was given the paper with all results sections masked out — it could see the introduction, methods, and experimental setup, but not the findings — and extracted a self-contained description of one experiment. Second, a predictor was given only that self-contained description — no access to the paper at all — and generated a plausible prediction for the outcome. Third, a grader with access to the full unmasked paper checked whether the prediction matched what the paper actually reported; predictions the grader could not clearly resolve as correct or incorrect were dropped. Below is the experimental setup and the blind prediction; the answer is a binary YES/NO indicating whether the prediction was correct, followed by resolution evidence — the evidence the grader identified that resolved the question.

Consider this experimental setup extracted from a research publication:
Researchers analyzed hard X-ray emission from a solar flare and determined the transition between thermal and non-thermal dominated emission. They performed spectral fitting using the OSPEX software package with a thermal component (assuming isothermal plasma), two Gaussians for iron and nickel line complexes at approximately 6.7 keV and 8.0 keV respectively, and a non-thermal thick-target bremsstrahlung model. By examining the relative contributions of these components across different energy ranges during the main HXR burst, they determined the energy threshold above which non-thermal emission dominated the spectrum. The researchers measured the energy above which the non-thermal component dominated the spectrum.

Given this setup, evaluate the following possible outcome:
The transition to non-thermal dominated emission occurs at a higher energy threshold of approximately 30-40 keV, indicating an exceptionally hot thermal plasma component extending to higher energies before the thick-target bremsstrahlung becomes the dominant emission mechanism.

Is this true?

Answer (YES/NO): NO